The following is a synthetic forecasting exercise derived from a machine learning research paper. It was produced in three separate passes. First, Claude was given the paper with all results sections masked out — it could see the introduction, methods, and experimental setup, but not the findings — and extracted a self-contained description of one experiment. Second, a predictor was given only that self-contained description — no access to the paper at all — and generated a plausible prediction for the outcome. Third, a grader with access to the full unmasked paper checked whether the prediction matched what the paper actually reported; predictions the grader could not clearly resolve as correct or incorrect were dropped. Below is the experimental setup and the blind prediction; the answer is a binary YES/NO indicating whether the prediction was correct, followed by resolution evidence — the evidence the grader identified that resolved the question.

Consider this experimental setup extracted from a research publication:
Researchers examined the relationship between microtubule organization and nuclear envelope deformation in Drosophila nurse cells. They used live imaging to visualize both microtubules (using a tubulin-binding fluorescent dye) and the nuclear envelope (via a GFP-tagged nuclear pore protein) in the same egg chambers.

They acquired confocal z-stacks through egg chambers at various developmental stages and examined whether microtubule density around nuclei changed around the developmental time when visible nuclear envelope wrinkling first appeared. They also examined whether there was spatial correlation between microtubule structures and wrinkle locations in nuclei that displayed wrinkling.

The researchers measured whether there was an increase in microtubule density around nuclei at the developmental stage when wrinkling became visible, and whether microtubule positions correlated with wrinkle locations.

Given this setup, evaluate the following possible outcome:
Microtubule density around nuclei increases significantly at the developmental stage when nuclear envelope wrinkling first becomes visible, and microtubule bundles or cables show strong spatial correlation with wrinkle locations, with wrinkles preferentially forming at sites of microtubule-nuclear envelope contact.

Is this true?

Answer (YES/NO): NO